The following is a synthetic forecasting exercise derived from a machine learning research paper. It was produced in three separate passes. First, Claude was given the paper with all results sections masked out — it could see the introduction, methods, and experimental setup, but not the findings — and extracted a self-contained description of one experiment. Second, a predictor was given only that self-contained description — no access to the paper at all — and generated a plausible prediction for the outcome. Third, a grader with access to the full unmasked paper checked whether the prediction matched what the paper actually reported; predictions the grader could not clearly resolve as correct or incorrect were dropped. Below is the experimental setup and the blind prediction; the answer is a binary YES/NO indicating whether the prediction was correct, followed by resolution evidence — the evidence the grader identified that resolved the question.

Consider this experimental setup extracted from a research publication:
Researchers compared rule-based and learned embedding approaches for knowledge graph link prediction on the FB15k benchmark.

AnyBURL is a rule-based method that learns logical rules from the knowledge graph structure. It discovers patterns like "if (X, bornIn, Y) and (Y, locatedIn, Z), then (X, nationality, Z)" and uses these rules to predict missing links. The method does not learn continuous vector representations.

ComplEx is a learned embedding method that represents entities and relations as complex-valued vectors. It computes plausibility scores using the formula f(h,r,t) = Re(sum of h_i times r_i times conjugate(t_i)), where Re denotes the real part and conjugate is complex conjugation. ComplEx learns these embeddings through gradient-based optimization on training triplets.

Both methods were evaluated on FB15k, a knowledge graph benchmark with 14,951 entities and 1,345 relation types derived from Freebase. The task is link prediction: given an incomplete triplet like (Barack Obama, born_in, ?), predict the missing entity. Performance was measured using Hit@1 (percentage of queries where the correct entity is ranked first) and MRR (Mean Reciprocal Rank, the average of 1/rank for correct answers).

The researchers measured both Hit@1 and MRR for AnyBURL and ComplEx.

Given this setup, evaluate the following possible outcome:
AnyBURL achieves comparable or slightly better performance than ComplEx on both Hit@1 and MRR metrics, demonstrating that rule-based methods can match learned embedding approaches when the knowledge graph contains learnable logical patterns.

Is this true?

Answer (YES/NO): YES